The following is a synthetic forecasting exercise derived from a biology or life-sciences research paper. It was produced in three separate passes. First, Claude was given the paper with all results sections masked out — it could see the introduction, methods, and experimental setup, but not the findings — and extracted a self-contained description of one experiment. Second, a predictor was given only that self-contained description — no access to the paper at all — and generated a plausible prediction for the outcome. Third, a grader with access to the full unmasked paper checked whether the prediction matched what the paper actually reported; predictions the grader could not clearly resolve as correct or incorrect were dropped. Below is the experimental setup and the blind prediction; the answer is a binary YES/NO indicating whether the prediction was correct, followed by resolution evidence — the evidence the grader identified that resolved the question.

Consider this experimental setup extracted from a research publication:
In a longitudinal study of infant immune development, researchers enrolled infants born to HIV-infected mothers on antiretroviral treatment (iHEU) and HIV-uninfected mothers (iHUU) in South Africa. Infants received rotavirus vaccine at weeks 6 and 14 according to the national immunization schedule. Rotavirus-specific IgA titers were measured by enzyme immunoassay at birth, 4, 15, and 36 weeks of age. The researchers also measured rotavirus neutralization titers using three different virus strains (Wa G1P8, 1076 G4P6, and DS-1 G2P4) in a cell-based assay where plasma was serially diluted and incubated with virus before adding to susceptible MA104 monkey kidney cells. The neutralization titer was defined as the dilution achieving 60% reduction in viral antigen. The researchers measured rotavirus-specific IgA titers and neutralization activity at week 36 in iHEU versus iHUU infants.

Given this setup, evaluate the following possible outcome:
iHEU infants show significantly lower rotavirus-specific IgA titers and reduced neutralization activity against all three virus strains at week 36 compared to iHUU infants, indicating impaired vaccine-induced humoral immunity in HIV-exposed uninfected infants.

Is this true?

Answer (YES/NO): NO